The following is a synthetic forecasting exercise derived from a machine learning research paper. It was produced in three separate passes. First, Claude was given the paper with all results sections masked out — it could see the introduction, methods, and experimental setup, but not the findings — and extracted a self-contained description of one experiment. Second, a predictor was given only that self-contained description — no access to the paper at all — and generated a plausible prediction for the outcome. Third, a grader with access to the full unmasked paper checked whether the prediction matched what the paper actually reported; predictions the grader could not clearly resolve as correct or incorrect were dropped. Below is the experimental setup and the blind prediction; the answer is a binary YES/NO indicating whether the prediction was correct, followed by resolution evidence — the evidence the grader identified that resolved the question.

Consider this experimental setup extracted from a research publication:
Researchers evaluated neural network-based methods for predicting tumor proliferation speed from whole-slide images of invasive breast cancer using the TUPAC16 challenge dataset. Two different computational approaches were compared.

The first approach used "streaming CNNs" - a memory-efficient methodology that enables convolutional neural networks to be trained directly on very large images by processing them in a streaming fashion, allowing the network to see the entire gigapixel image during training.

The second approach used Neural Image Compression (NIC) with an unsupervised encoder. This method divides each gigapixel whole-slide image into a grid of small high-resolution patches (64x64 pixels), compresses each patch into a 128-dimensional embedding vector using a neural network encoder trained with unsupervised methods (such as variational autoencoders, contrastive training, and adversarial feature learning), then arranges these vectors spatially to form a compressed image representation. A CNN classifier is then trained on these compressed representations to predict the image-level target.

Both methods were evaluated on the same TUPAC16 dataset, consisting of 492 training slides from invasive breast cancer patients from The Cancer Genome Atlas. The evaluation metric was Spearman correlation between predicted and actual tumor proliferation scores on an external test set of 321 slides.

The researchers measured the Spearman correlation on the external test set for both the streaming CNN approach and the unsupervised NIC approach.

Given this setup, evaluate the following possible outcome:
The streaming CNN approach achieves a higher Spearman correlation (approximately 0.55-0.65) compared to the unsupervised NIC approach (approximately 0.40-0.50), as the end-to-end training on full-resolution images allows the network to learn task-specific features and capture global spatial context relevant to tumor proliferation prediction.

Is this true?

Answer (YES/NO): NO